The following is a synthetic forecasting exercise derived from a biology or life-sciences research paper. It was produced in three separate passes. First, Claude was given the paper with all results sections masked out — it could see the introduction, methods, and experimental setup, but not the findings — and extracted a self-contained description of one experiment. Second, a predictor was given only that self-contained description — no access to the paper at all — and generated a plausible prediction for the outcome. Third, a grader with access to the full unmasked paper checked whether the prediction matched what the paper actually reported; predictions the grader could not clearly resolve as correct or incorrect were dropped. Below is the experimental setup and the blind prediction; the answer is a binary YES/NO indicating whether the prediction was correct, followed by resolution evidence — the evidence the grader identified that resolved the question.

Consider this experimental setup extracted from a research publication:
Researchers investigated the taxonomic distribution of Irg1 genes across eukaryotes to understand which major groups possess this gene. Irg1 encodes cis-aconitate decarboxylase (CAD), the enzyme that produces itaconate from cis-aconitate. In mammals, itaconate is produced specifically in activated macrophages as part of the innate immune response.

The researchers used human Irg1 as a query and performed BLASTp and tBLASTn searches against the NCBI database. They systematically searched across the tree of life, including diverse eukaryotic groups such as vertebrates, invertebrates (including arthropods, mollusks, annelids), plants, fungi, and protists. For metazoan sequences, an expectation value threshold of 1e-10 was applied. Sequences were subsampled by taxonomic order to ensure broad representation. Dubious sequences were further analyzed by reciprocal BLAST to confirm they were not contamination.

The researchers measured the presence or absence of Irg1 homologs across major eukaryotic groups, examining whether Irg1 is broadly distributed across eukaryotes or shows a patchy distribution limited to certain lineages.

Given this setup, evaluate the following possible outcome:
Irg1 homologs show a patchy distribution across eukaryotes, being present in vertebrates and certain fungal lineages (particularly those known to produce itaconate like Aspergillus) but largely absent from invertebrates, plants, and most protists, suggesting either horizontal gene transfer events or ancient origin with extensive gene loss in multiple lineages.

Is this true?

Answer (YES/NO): NO